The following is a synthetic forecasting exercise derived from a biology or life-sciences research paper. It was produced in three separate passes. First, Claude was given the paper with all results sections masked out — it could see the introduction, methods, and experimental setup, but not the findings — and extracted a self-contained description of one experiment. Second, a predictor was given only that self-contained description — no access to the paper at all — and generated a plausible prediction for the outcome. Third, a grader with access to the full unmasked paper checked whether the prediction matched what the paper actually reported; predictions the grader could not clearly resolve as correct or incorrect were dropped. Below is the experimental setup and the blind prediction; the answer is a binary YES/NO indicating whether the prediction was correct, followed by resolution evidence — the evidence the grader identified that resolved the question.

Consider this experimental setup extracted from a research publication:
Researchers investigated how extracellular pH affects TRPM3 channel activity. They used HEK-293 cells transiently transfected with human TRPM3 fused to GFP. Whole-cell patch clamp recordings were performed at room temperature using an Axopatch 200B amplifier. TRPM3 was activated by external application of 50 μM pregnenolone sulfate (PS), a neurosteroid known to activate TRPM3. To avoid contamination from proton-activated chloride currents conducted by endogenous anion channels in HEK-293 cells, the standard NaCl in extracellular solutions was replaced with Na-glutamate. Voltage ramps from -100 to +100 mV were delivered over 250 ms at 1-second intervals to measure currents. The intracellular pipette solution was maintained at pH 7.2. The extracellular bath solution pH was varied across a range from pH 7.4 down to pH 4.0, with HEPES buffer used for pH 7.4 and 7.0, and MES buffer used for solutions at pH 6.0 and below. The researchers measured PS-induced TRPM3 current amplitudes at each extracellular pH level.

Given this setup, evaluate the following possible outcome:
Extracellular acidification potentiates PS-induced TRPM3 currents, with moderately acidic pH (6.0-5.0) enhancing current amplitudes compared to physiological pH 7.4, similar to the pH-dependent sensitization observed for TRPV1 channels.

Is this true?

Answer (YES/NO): NO